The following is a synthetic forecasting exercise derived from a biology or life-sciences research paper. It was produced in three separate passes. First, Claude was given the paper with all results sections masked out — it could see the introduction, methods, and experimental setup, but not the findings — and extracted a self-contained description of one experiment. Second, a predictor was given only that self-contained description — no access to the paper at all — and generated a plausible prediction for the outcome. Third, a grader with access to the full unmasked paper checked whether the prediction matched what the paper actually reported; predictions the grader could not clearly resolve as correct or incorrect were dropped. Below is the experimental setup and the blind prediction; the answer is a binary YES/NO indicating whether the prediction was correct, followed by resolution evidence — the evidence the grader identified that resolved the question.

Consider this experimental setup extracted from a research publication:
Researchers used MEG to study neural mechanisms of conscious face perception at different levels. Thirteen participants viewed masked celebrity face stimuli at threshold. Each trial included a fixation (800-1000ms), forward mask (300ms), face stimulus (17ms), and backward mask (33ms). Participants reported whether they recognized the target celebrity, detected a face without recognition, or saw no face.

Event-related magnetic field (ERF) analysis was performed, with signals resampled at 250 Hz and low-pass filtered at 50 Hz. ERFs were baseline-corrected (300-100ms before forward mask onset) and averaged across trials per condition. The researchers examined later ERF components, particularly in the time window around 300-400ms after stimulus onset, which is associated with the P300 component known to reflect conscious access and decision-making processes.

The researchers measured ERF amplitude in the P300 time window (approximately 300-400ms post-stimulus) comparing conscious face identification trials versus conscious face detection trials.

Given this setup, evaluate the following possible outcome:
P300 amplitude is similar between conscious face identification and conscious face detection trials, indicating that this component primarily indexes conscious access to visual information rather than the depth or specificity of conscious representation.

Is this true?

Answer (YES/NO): NO